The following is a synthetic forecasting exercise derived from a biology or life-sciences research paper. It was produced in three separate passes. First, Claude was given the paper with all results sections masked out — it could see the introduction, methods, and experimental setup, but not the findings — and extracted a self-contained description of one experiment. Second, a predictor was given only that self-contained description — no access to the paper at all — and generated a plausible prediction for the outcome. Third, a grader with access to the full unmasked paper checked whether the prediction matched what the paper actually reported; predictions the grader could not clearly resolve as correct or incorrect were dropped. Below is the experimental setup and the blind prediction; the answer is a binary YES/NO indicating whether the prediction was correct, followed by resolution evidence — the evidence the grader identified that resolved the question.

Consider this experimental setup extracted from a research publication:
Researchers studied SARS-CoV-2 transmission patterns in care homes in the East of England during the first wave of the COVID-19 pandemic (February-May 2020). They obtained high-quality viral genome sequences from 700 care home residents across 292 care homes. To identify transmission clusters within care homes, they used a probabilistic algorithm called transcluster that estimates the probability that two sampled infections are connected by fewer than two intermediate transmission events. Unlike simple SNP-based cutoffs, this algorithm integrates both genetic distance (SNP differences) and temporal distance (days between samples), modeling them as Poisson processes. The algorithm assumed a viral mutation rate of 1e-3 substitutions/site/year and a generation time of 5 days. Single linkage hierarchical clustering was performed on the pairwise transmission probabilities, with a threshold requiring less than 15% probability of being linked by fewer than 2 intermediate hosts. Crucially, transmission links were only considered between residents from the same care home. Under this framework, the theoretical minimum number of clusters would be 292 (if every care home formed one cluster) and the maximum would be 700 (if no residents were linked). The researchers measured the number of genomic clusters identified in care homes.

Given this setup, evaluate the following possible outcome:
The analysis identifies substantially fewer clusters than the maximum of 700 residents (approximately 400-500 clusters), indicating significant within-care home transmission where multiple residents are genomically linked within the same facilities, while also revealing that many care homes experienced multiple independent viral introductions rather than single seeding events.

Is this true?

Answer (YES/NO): YES